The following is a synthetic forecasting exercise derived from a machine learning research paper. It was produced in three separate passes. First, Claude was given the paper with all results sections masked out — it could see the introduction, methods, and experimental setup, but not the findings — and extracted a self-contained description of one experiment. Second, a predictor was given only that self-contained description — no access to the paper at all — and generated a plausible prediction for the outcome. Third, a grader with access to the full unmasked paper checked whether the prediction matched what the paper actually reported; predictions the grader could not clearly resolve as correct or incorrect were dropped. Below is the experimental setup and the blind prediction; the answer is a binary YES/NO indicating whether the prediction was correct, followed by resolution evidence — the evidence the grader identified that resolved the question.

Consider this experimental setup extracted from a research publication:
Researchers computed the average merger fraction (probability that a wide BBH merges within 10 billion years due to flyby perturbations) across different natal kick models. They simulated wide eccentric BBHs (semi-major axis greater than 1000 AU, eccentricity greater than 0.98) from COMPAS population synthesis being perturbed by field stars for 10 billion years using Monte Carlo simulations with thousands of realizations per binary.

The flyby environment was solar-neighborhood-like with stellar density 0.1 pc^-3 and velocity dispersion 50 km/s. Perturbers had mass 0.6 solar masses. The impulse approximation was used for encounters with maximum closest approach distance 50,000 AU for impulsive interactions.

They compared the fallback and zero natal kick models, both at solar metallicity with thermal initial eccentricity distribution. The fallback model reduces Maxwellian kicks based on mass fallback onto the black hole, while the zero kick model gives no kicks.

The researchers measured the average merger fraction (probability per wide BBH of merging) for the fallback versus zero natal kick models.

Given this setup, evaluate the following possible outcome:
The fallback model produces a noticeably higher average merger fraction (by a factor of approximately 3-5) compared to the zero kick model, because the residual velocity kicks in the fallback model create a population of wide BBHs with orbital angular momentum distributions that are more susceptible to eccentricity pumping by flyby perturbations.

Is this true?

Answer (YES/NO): NO